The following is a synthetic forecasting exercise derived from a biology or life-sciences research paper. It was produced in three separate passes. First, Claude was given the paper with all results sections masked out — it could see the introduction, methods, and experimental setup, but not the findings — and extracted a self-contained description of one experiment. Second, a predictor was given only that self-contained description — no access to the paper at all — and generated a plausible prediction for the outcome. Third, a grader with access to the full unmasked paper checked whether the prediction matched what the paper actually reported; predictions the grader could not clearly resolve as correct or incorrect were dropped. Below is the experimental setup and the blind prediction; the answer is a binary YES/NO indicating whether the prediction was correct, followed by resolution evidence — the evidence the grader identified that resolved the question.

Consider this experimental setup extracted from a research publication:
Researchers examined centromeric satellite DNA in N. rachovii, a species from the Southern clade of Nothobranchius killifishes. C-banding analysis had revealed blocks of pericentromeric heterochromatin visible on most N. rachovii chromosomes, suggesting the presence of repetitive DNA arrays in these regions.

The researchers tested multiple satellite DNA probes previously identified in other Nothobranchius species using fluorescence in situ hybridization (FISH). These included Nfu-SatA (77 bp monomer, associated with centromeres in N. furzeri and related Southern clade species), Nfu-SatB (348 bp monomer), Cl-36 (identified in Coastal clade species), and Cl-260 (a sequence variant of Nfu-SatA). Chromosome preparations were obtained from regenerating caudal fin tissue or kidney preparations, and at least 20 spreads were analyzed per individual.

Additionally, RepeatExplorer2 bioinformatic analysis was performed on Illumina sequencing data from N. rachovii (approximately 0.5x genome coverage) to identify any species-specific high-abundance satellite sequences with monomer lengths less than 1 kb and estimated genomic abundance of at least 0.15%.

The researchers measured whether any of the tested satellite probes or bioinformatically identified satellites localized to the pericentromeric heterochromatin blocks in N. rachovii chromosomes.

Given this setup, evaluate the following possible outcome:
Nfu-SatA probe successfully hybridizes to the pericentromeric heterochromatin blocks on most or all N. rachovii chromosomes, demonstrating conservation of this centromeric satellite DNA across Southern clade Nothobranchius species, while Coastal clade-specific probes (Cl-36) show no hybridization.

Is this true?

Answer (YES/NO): NO